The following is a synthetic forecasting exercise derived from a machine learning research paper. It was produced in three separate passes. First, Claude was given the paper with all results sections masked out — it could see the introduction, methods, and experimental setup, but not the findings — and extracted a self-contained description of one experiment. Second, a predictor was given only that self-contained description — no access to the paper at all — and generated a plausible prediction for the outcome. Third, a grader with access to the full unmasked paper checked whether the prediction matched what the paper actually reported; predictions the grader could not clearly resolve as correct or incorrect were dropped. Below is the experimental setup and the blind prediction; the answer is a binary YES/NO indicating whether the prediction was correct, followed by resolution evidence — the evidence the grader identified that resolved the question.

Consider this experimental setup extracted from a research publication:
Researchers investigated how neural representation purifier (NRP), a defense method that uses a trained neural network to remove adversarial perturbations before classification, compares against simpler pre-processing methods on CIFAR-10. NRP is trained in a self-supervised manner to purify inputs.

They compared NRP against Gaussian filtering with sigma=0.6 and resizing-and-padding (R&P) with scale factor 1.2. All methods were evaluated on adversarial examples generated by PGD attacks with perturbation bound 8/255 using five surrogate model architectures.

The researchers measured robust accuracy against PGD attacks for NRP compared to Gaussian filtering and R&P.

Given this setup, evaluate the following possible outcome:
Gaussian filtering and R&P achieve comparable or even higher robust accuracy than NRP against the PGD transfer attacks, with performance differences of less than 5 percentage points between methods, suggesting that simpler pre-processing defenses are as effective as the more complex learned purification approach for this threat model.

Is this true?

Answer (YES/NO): NO